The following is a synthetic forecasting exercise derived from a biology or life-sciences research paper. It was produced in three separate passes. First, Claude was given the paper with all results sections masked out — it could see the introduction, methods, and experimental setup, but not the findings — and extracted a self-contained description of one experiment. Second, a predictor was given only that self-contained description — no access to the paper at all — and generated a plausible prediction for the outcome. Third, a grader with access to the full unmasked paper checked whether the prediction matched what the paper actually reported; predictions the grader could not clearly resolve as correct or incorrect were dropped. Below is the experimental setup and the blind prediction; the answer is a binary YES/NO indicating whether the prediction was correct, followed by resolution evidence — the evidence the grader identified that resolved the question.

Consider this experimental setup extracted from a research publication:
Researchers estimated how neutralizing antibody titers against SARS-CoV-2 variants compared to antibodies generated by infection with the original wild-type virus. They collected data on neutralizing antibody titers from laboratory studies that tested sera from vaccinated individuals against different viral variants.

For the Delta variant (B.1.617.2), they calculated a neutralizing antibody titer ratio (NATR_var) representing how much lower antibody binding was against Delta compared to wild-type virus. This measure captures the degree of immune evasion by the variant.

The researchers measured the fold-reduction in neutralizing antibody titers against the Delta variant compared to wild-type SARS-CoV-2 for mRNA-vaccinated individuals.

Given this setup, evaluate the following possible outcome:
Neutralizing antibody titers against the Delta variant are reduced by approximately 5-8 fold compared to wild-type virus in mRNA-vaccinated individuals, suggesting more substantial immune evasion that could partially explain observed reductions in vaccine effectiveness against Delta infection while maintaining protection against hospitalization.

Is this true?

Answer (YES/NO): NO